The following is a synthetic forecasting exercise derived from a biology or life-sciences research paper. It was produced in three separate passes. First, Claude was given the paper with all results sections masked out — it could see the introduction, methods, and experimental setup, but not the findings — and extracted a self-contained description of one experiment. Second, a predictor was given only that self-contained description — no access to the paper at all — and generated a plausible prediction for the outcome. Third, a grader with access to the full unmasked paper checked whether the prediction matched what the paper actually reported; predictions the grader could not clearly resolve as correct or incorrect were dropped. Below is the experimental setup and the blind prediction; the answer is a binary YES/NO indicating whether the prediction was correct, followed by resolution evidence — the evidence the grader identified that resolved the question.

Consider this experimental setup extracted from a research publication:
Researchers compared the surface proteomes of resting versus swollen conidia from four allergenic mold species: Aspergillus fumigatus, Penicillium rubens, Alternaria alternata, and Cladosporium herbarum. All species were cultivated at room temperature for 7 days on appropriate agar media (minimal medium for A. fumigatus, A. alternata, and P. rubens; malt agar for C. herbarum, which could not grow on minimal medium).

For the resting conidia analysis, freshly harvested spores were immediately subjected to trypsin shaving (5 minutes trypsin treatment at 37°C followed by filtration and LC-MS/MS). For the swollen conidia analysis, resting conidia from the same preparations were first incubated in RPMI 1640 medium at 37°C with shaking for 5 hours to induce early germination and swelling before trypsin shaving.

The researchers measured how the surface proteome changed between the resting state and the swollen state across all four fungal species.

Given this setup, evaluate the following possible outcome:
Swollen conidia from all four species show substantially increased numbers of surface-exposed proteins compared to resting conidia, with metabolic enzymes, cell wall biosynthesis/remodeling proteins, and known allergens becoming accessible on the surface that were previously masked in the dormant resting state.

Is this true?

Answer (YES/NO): NO